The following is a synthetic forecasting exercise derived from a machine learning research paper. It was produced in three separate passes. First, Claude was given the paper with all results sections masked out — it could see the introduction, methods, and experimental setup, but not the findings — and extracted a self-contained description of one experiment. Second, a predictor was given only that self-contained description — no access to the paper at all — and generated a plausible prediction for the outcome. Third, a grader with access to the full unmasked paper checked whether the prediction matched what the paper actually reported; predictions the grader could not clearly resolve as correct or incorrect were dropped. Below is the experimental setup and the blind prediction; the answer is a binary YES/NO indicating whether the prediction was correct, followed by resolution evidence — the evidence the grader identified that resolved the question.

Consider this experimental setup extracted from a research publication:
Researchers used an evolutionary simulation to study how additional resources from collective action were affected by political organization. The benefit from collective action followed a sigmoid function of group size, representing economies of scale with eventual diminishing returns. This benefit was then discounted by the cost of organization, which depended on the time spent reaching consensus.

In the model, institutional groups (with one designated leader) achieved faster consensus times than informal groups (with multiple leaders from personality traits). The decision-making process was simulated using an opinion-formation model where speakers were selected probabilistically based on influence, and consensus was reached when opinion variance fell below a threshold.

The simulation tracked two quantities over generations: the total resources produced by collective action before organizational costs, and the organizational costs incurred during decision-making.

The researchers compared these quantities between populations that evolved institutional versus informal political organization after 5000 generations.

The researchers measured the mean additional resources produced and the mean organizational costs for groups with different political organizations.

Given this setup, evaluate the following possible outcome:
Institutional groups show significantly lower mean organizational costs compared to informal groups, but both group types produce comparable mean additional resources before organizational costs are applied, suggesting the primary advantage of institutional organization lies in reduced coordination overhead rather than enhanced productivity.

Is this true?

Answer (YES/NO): NO